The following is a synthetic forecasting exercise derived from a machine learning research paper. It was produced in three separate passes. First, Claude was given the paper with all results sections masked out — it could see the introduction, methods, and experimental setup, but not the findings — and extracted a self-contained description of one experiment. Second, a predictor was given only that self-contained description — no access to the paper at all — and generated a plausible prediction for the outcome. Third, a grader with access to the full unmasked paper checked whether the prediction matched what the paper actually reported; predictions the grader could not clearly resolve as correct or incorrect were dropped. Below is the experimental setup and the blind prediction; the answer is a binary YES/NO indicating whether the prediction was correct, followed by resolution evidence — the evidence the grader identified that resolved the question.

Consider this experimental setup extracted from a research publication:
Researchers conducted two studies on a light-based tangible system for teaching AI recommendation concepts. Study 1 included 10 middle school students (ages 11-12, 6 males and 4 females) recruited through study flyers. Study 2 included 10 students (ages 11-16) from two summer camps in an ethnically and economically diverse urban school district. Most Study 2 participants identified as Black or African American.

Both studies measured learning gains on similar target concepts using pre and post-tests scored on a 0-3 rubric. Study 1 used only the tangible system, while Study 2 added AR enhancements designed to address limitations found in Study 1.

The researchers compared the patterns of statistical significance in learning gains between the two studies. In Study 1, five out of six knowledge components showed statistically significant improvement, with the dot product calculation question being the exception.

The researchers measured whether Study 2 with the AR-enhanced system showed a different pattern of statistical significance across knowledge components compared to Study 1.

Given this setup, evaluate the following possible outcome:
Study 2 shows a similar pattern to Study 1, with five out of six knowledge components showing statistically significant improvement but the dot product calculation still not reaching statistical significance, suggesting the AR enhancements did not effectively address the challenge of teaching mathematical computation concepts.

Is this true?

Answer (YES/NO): NO